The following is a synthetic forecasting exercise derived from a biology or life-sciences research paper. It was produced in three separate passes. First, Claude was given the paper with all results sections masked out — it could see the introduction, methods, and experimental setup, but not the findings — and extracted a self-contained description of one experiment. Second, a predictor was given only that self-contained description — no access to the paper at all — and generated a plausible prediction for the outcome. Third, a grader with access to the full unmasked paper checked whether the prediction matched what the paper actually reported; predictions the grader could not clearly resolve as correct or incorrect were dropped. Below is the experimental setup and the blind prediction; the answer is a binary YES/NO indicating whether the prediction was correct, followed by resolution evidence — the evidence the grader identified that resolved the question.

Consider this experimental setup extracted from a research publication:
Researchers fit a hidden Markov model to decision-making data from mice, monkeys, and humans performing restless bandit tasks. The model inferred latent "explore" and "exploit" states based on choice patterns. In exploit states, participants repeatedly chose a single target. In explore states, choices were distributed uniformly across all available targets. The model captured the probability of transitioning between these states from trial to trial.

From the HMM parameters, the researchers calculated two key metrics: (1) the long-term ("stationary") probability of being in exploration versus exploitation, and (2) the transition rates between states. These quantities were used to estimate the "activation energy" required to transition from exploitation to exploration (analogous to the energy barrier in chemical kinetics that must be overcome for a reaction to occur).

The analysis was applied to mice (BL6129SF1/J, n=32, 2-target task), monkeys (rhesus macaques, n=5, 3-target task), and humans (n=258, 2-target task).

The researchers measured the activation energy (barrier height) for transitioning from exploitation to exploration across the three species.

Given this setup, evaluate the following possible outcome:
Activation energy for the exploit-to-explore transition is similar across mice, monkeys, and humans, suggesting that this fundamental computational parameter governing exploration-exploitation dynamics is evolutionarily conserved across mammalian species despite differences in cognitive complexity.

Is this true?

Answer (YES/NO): NO